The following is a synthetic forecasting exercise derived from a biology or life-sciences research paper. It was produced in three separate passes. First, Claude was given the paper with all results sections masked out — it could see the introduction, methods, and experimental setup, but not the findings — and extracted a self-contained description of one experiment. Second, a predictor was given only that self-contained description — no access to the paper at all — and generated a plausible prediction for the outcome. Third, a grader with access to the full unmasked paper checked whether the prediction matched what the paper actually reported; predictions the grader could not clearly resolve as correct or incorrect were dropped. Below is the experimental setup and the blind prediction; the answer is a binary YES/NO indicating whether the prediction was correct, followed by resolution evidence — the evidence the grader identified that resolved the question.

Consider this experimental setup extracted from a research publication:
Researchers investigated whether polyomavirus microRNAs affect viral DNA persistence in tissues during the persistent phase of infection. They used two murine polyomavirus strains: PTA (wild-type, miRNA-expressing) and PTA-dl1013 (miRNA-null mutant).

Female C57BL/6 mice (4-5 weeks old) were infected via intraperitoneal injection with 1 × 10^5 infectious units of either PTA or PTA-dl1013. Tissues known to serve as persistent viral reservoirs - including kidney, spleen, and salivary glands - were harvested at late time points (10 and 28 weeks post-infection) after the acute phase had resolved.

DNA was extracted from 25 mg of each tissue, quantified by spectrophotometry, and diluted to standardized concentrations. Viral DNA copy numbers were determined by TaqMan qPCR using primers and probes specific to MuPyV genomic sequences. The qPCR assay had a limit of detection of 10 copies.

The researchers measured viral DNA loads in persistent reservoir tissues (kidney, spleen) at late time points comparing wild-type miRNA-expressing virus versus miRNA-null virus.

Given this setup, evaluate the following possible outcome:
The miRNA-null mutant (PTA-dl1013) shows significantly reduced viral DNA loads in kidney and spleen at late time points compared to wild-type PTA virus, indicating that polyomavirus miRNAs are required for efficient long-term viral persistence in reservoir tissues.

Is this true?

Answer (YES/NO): NO